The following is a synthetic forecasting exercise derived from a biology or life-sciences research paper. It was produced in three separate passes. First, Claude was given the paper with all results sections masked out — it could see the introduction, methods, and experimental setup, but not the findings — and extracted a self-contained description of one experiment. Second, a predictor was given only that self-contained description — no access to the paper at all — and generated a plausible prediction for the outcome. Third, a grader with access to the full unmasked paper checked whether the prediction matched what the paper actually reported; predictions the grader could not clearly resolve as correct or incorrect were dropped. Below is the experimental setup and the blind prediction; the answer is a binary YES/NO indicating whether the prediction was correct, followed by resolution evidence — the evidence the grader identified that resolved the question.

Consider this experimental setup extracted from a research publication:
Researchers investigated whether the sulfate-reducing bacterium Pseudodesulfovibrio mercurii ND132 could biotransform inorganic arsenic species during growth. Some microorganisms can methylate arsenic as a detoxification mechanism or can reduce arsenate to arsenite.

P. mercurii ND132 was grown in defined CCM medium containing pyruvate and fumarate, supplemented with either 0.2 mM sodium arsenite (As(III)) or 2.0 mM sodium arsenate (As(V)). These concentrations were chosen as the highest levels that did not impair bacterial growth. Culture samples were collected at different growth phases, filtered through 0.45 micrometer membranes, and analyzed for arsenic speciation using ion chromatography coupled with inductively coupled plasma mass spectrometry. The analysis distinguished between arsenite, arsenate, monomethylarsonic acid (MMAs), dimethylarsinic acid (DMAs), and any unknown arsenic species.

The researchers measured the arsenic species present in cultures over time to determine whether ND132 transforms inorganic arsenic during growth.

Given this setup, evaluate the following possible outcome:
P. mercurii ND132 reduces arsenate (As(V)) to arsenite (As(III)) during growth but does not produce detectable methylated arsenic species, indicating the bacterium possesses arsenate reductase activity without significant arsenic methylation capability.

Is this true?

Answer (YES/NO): YES